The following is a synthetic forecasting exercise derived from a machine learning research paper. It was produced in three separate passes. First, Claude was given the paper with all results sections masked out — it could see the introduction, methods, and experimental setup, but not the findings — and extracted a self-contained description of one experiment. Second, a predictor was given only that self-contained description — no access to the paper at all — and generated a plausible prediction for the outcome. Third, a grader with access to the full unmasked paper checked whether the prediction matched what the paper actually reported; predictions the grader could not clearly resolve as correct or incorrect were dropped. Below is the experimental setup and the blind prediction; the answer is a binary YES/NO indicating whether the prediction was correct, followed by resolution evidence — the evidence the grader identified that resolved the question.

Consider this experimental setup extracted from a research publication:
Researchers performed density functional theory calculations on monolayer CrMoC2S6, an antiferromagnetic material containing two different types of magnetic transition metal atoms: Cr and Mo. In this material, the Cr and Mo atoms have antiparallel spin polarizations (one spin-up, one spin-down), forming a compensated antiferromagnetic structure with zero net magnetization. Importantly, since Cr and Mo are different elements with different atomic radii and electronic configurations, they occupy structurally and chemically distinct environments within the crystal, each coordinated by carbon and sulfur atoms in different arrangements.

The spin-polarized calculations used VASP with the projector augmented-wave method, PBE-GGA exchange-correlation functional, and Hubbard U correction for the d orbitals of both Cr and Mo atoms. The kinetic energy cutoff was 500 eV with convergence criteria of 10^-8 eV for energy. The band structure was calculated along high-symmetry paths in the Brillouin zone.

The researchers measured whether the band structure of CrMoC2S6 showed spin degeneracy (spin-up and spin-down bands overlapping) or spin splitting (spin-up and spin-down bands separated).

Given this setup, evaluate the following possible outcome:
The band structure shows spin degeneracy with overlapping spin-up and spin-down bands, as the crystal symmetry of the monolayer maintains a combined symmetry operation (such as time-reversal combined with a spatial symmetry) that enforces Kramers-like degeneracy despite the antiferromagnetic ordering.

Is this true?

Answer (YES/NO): NO